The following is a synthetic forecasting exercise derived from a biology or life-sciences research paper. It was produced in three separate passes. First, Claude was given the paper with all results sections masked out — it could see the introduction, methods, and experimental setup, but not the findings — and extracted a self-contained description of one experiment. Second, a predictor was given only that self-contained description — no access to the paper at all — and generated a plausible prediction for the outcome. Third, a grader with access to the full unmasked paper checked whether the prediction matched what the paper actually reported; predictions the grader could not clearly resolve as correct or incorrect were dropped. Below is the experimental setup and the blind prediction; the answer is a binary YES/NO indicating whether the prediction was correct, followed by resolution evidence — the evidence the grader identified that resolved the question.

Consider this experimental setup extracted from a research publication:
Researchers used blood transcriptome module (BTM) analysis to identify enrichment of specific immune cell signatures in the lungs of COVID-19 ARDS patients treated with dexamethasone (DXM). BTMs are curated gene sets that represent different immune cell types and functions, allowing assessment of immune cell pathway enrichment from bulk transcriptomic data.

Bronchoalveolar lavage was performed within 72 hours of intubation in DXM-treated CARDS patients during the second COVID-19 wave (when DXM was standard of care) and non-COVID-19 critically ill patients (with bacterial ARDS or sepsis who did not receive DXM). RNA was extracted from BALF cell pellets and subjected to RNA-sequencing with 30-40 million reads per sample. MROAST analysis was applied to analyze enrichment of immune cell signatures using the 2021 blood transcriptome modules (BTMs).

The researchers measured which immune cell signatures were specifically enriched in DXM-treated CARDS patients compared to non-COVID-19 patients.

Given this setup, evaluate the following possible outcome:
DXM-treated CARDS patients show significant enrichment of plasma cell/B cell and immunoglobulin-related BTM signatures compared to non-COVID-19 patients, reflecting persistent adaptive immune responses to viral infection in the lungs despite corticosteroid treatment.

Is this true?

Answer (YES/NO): YES